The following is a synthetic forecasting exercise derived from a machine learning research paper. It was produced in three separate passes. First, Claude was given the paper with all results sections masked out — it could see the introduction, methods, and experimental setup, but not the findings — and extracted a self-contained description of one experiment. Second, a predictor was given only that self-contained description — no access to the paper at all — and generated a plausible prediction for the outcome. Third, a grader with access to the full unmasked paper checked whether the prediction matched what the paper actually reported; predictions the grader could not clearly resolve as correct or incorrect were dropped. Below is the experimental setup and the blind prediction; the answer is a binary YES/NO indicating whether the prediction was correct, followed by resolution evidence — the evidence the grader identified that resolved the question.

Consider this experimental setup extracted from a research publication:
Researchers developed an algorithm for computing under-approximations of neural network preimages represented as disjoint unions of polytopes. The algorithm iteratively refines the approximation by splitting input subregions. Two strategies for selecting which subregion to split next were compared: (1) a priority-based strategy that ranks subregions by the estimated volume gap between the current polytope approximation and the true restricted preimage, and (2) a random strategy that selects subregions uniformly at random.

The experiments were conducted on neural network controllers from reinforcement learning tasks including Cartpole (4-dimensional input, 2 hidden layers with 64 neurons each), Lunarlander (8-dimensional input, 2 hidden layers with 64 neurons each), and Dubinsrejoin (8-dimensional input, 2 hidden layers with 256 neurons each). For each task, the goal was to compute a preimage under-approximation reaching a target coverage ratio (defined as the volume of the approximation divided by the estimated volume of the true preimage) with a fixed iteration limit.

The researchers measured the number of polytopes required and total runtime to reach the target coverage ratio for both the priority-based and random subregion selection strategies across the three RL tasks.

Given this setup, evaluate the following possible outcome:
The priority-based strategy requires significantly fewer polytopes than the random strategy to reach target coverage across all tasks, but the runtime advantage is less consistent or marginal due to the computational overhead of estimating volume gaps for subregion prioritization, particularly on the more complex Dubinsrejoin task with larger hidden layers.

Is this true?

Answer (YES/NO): NO